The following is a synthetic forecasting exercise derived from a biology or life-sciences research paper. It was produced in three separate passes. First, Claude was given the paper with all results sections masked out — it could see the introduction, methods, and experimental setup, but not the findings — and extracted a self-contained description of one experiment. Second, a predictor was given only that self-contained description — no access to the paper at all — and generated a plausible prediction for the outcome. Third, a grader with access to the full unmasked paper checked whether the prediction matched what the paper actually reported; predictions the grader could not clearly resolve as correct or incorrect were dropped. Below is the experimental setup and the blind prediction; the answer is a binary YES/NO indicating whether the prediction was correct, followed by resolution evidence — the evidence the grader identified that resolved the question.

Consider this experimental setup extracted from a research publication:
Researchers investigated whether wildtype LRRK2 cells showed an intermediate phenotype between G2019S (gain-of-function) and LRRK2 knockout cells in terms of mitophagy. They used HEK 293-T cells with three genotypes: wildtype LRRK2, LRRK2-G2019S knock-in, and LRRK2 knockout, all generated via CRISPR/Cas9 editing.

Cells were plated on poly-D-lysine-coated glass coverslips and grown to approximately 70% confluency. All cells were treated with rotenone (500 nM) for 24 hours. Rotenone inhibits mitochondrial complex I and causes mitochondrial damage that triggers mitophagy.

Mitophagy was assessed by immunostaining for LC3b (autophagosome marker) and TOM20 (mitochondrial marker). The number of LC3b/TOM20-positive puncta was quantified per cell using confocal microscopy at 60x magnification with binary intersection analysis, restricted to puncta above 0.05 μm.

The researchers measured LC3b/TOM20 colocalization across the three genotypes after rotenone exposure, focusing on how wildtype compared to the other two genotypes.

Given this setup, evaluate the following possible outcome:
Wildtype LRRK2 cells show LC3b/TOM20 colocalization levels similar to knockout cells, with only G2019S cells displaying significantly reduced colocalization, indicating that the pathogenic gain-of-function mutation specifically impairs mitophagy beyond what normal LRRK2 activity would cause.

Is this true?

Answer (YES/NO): NO